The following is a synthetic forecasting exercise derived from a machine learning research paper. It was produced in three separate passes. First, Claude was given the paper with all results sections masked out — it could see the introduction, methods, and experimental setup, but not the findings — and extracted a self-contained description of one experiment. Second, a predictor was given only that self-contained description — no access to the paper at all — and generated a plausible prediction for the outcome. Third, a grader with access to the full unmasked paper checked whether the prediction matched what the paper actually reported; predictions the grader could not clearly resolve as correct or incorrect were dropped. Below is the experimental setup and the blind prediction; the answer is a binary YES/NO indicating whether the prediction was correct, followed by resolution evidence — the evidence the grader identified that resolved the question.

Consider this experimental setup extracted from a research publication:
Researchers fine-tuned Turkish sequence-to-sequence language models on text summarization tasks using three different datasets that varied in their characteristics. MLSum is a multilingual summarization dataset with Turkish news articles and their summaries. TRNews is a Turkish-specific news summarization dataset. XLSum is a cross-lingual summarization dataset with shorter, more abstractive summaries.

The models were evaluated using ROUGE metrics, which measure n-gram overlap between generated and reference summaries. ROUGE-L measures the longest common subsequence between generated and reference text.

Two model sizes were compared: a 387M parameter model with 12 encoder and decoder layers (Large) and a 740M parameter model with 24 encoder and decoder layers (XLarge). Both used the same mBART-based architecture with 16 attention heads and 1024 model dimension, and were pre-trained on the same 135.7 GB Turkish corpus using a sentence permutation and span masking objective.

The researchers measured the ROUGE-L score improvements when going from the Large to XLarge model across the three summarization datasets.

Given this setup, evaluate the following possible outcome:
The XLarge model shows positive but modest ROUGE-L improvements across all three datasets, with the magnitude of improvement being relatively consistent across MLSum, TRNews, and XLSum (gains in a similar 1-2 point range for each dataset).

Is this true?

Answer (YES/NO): NO